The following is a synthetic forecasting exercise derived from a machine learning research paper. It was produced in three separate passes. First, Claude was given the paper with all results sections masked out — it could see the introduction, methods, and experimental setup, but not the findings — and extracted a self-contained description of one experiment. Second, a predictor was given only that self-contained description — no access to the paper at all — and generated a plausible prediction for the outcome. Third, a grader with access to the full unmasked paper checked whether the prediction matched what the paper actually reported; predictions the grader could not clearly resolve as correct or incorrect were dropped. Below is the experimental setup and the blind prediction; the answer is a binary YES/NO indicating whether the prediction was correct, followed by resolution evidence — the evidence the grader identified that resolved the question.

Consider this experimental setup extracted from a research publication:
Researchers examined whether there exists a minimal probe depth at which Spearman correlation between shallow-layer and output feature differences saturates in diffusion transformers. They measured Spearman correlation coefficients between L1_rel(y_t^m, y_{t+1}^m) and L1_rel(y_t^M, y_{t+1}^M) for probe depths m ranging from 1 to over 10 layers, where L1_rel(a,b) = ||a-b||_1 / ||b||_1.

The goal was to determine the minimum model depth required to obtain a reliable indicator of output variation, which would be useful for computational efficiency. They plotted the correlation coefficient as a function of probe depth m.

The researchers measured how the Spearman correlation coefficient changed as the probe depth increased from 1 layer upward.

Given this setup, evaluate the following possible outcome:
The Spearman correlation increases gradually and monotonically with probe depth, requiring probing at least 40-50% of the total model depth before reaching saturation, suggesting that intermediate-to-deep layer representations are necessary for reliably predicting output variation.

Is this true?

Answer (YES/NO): NO